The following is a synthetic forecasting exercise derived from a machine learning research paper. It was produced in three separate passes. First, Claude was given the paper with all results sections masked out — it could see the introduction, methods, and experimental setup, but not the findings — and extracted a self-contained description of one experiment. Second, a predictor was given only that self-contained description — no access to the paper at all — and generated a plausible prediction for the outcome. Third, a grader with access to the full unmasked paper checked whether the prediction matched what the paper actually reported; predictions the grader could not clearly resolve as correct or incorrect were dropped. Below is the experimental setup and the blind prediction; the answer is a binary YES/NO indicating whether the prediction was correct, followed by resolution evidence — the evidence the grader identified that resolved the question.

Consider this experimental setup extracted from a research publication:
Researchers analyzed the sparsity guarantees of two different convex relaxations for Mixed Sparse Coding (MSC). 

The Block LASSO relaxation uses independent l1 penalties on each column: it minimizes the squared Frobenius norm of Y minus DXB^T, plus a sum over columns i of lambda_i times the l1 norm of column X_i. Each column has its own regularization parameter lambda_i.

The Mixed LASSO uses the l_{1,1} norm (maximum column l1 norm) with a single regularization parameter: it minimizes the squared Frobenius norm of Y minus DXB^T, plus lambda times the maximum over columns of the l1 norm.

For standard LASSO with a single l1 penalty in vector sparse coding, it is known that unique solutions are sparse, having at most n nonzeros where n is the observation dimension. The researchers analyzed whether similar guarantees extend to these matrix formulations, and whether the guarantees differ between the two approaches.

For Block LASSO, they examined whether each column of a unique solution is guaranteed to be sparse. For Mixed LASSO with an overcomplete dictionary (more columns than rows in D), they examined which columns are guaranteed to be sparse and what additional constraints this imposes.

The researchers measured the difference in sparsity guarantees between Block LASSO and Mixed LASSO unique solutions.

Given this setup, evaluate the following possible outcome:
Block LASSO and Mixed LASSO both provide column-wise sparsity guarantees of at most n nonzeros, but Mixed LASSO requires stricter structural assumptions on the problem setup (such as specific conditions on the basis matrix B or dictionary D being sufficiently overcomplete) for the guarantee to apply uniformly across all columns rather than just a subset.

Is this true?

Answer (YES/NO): NO